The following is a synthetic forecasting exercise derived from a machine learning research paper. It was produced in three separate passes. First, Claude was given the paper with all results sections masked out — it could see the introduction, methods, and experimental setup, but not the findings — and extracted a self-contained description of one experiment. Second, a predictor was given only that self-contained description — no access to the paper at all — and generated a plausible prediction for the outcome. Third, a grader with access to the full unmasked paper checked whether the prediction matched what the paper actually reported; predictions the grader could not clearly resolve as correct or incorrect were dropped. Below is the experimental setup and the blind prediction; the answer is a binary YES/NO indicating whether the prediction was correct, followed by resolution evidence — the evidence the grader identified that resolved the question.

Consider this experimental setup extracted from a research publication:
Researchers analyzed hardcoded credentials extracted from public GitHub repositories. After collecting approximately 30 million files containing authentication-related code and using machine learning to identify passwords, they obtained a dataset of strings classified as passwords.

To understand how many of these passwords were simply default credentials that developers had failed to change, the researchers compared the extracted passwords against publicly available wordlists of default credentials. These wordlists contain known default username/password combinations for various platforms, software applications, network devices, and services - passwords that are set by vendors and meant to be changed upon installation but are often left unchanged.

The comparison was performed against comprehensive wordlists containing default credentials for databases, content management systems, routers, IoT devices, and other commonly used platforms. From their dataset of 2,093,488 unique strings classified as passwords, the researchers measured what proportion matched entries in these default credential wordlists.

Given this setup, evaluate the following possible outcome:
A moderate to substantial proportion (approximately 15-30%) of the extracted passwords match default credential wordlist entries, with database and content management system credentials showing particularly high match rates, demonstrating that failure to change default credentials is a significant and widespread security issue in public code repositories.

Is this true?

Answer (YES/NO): NO